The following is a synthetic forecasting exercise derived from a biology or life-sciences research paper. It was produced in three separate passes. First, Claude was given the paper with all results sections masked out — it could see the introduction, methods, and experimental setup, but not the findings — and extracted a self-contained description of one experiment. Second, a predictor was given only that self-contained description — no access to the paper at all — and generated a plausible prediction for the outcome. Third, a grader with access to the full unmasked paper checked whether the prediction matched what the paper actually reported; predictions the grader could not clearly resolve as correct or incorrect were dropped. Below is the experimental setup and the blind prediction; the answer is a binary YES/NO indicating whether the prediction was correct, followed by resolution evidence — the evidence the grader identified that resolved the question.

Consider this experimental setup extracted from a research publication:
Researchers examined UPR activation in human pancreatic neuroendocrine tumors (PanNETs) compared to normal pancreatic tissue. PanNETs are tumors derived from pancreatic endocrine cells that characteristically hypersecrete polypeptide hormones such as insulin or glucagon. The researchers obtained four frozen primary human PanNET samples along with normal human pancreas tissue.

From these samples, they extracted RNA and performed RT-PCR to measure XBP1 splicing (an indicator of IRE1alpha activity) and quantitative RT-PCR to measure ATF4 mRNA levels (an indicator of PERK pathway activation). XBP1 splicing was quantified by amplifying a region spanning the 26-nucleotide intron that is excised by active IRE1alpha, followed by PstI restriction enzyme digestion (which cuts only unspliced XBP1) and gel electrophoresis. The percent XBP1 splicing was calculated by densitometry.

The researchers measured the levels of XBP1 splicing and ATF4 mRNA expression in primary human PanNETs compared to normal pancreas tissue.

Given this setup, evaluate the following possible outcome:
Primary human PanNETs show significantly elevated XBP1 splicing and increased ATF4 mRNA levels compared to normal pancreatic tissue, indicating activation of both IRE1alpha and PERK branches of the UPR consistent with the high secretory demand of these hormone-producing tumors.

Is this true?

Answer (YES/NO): YES